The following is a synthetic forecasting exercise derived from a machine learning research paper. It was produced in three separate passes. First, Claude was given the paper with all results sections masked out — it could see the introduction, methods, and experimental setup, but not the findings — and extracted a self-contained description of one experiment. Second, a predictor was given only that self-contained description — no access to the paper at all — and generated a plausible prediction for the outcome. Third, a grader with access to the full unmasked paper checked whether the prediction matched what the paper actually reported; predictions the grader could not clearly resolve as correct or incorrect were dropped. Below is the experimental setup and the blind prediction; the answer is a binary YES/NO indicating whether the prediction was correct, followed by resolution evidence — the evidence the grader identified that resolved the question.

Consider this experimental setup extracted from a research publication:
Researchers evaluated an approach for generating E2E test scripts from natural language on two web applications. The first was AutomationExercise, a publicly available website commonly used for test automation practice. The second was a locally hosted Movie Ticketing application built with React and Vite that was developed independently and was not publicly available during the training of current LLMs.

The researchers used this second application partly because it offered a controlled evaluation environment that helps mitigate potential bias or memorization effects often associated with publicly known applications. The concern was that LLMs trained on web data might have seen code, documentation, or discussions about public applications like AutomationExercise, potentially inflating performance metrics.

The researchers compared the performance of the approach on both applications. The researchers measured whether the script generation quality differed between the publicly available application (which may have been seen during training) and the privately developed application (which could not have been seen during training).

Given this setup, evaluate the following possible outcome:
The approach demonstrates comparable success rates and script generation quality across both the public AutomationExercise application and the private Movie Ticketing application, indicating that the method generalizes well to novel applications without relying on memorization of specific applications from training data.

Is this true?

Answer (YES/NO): YES